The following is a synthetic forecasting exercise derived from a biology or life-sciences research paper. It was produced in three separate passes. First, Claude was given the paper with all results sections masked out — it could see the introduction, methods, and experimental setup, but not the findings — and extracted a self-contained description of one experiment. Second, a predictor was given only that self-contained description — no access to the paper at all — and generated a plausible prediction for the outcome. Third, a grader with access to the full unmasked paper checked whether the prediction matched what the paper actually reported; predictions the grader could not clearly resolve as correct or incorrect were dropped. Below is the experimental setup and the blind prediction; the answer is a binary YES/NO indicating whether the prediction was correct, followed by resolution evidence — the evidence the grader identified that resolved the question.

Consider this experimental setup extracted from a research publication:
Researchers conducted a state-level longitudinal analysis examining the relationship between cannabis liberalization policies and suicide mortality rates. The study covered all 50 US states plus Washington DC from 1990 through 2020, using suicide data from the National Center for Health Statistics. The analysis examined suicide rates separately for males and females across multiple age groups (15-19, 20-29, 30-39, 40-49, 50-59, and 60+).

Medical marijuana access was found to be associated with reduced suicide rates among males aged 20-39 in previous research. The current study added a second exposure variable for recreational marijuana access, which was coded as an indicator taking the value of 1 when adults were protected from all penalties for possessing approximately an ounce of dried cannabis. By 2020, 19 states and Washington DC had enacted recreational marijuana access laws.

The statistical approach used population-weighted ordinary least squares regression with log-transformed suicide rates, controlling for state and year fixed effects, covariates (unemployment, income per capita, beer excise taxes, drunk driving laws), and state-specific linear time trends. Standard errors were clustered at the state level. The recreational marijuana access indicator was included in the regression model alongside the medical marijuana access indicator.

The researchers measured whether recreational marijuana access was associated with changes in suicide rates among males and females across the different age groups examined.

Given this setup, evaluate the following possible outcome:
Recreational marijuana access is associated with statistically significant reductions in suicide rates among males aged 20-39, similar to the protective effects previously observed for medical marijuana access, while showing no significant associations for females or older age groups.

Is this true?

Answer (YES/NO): NO